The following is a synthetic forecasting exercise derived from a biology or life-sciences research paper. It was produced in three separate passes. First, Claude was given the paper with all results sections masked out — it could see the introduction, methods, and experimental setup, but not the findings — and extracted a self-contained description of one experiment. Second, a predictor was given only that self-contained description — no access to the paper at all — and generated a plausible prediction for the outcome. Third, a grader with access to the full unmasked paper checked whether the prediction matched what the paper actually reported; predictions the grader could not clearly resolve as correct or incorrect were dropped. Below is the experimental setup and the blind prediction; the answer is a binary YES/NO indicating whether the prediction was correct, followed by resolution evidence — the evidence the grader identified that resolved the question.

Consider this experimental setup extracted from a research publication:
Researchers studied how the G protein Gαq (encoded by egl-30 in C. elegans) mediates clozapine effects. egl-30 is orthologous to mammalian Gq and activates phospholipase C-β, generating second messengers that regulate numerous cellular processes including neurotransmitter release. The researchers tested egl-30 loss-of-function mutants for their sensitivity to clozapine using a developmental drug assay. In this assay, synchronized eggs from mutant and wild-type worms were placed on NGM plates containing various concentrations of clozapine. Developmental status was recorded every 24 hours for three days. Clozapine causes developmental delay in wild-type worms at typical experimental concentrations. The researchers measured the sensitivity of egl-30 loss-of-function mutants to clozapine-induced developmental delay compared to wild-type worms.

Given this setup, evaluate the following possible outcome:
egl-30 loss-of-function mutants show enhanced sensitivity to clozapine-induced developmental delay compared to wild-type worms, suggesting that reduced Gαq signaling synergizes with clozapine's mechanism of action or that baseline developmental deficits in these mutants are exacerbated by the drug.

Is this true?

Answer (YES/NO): YES